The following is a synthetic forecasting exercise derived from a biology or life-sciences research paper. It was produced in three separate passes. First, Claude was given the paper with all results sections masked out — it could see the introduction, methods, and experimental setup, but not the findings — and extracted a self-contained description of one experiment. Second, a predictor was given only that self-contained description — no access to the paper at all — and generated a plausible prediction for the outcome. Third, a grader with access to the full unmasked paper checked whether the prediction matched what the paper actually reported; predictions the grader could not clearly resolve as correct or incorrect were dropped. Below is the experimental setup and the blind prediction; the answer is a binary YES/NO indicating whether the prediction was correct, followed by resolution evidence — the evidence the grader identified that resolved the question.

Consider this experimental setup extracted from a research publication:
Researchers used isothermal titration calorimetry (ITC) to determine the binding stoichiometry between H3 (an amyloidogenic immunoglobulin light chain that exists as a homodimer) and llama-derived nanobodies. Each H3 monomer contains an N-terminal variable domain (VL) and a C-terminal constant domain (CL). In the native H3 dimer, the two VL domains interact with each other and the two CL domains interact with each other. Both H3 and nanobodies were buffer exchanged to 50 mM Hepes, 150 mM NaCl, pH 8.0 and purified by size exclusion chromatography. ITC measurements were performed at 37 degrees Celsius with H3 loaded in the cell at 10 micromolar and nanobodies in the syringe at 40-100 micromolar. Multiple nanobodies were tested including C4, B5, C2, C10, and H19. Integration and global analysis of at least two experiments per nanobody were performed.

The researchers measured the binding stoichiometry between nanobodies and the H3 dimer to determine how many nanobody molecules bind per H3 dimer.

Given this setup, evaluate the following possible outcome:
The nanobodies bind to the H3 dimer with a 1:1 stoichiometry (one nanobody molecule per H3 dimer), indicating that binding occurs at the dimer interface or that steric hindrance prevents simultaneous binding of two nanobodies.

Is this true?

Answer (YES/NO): NO